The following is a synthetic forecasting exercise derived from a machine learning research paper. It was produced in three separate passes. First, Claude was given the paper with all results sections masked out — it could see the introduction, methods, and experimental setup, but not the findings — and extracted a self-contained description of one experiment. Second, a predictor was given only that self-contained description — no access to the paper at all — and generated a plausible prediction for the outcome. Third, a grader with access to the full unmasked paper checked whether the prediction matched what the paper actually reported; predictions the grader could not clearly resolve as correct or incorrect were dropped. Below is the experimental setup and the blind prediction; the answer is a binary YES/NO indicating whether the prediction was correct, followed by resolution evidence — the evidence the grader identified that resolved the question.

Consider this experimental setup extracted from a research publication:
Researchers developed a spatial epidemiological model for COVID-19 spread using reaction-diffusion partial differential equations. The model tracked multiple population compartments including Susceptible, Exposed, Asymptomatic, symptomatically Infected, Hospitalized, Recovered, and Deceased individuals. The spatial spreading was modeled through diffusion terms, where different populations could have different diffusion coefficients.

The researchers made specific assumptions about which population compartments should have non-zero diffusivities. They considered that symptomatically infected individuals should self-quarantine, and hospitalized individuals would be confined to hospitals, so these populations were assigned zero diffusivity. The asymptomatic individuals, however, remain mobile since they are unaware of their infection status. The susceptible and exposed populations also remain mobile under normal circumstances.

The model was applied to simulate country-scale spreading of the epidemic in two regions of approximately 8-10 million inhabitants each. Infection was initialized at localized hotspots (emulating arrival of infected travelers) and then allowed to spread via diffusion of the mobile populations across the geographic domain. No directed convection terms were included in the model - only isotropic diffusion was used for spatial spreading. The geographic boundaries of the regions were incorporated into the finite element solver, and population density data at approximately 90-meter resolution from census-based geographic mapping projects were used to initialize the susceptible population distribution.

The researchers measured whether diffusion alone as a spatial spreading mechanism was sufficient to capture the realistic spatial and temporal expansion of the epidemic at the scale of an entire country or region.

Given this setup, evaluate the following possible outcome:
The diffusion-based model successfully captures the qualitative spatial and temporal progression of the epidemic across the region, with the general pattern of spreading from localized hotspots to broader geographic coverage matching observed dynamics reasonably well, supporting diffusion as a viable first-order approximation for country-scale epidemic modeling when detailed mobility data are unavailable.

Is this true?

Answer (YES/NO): YES